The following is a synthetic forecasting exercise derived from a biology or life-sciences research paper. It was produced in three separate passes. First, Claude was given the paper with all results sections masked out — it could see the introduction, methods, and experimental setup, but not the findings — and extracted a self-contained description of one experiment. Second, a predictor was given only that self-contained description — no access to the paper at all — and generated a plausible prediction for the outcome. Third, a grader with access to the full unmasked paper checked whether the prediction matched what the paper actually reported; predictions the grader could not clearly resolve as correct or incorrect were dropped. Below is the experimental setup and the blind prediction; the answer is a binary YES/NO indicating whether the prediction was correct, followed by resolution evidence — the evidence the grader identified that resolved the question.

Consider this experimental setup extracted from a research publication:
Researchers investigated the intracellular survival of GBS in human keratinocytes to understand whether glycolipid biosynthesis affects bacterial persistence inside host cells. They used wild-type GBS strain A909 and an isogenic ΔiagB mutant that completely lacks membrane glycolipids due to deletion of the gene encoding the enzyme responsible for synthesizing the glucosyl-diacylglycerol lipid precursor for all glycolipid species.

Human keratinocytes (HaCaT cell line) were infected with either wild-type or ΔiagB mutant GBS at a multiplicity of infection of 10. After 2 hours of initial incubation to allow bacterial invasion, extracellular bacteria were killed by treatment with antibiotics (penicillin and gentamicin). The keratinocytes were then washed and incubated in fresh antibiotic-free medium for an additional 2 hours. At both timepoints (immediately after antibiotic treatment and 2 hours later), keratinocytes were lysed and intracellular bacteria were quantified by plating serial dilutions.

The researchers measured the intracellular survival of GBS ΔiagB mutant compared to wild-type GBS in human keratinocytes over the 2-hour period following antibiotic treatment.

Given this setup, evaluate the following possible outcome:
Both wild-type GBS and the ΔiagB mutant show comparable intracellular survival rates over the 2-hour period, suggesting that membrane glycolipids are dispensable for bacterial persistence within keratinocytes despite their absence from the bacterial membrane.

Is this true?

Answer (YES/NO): NO